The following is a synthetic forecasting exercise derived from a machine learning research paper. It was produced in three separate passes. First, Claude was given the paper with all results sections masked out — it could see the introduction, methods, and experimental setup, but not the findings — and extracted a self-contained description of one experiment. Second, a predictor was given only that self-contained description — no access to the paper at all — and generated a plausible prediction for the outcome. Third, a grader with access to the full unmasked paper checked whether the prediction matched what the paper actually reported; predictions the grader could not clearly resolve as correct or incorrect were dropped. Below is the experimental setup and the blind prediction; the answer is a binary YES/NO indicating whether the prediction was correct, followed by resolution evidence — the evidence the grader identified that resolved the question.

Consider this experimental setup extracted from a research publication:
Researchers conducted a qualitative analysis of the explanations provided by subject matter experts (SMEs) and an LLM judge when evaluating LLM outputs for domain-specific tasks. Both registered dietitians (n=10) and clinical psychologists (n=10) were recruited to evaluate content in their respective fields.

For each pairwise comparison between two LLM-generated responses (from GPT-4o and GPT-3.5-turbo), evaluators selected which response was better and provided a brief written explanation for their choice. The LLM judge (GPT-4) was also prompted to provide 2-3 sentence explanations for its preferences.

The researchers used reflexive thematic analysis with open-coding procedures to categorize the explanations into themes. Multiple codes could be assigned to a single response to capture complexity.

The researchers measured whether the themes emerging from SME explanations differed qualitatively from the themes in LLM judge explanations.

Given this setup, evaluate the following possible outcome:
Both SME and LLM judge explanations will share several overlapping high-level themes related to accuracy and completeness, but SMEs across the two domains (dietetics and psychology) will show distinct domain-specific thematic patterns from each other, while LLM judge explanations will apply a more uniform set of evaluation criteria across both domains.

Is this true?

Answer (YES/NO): NO